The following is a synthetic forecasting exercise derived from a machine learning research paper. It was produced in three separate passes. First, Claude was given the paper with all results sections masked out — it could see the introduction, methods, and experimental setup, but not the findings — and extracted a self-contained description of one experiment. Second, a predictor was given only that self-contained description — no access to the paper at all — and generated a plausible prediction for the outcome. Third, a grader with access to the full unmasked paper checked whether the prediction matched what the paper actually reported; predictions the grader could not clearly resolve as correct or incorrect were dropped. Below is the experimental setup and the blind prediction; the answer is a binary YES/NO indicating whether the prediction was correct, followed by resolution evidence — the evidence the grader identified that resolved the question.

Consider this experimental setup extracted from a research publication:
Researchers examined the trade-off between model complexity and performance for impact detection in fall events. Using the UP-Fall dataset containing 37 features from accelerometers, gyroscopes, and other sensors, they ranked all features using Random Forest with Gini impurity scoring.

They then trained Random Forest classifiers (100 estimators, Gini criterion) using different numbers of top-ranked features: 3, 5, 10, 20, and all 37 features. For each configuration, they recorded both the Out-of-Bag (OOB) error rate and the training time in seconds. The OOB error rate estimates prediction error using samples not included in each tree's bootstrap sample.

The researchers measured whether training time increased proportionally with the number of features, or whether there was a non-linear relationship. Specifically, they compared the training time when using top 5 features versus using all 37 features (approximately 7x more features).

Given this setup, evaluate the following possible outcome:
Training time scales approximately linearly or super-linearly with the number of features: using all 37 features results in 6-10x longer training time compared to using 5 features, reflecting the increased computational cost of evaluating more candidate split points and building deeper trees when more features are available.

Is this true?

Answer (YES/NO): NO